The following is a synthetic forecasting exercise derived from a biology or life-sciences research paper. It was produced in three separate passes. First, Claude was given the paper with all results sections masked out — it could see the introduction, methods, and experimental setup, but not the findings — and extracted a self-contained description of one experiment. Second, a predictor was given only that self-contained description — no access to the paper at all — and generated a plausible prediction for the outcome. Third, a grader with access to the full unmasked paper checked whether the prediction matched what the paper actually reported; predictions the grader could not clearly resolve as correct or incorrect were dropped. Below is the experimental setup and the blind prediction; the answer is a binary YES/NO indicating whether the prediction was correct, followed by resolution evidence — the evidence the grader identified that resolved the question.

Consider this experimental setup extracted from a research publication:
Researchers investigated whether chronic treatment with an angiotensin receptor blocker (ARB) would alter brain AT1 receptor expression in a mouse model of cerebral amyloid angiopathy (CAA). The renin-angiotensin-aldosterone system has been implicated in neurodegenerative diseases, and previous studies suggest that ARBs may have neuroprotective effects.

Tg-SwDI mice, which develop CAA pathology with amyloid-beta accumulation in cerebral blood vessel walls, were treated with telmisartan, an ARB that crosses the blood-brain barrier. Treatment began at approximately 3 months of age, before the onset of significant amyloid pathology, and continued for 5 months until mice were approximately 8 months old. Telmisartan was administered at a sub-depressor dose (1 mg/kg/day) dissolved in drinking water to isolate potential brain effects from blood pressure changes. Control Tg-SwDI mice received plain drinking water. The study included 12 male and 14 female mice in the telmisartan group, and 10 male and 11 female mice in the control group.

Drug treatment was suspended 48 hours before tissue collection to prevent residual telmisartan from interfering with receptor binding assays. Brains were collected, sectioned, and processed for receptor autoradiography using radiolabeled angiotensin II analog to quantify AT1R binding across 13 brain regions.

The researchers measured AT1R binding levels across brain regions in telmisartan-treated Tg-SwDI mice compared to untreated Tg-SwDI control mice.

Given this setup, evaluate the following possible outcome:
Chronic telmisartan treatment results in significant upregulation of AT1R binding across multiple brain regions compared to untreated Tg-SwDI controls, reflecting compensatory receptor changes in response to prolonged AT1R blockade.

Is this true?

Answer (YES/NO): NO